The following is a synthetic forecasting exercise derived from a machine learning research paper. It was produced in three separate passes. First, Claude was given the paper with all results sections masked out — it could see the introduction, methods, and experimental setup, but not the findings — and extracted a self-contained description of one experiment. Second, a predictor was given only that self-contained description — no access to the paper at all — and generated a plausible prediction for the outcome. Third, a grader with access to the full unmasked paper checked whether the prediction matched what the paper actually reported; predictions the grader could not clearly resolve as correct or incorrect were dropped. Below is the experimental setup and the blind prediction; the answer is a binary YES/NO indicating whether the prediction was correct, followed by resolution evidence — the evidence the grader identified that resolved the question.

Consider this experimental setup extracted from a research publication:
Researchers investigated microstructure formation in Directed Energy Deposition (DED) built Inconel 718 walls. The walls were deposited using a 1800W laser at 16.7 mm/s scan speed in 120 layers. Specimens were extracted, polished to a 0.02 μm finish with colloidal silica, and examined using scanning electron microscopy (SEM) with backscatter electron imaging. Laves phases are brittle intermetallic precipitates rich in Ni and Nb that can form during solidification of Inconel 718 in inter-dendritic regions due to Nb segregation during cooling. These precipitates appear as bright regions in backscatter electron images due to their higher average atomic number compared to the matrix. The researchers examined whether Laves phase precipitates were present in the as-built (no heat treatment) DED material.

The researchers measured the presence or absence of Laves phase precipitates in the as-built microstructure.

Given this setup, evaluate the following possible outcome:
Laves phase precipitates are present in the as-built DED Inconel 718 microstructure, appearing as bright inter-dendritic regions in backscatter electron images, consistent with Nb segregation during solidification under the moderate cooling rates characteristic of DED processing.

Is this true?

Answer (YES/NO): YES